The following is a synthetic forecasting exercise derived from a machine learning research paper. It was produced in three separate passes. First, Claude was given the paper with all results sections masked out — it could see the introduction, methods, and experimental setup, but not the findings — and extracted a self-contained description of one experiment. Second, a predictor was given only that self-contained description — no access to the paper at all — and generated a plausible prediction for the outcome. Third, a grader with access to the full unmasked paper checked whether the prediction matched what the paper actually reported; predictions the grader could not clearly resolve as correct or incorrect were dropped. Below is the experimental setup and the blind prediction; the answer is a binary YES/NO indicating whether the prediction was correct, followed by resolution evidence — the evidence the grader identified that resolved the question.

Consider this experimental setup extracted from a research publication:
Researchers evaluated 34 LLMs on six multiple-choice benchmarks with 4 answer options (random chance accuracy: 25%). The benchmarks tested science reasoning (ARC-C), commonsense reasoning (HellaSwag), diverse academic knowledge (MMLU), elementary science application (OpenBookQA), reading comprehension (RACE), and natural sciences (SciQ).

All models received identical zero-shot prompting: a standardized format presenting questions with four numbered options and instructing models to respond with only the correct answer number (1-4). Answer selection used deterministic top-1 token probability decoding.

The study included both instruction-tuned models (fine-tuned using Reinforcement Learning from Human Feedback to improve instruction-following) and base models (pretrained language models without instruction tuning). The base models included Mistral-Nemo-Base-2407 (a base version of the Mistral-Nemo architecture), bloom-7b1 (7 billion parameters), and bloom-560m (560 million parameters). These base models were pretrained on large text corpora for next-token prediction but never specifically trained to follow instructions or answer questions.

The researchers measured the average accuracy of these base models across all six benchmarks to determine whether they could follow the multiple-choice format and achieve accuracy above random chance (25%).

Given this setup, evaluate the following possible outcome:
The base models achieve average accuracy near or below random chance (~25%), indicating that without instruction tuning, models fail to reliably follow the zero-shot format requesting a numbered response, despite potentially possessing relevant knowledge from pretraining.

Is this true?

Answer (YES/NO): YES